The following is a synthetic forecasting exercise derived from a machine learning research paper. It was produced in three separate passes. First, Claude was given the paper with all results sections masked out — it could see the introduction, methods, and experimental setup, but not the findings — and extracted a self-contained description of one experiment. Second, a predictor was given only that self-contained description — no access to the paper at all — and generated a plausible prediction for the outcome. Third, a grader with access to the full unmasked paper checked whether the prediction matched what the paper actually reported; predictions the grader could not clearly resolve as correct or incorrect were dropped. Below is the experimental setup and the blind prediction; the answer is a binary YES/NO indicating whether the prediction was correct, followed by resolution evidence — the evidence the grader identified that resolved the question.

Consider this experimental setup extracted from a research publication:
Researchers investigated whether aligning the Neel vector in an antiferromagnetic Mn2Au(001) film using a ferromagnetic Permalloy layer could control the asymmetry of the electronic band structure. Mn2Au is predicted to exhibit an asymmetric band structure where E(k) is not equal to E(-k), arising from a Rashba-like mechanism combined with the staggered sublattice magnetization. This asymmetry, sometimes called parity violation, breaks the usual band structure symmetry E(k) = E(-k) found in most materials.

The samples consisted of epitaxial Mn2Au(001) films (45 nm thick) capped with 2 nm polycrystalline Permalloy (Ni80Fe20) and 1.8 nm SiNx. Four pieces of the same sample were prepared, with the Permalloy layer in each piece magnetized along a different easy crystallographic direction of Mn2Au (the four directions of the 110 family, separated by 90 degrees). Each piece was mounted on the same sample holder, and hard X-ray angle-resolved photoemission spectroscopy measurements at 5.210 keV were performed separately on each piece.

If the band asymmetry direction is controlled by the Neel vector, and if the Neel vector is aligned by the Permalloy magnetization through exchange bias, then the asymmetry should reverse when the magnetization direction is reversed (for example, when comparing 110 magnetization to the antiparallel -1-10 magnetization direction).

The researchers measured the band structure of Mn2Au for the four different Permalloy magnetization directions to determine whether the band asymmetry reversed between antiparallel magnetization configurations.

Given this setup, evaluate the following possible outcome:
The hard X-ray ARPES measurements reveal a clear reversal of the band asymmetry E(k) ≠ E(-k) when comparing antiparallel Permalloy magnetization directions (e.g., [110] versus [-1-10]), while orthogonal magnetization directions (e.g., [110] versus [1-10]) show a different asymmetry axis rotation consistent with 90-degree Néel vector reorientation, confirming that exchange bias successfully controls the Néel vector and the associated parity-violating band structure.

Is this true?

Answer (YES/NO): YES